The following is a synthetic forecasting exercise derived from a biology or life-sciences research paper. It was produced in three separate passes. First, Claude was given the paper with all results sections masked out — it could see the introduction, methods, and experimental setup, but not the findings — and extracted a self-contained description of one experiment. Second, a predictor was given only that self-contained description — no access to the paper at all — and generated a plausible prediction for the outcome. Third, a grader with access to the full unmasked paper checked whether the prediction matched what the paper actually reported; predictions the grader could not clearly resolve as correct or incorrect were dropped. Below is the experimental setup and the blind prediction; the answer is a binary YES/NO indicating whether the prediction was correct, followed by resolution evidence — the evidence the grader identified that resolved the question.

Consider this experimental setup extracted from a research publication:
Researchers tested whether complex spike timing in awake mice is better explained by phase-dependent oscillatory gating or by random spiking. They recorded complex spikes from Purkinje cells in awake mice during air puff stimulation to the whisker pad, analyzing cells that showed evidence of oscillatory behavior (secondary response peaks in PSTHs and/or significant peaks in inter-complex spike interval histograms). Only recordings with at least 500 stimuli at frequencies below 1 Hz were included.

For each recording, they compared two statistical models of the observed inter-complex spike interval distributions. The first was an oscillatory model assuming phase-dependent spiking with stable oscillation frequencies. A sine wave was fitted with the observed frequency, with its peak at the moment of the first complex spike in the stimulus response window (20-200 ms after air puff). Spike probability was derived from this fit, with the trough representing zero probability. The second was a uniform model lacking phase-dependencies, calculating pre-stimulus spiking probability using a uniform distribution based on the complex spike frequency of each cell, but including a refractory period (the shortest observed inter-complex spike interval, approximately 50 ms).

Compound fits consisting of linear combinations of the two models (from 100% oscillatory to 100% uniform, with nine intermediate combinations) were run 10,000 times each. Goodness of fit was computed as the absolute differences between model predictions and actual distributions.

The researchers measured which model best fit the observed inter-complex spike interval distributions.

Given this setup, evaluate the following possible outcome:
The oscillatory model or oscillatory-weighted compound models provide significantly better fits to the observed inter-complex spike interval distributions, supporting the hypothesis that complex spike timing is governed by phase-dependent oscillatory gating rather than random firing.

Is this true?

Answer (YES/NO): NO